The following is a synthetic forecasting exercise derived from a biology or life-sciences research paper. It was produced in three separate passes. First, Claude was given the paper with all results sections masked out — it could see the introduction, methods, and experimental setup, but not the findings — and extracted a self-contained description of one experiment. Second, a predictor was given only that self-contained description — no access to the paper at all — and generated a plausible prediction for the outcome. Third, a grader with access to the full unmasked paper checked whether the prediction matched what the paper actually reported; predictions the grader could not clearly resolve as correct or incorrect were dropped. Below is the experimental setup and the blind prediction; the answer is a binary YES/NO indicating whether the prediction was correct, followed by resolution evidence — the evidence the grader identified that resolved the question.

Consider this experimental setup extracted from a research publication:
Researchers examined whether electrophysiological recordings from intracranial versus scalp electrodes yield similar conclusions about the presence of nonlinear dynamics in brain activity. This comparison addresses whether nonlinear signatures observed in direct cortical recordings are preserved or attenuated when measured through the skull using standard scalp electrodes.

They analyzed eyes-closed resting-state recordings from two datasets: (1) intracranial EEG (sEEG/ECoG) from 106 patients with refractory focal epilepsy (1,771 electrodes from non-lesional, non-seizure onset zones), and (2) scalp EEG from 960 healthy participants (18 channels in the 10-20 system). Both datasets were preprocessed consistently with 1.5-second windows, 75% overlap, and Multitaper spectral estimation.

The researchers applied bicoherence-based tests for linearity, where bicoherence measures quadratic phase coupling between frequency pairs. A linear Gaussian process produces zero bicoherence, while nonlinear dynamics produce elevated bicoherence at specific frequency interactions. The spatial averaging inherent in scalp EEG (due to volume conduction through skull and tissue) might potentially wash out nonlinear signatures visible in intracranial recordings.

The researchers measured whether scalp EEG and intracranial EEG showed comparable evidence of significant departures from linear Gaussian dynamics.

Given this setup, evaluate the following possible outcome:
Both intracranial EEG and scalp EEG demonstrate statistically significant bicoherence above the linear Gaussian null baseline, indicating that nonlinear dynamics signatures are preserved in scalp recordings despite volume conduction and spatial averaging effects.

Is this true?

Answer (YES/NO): YES